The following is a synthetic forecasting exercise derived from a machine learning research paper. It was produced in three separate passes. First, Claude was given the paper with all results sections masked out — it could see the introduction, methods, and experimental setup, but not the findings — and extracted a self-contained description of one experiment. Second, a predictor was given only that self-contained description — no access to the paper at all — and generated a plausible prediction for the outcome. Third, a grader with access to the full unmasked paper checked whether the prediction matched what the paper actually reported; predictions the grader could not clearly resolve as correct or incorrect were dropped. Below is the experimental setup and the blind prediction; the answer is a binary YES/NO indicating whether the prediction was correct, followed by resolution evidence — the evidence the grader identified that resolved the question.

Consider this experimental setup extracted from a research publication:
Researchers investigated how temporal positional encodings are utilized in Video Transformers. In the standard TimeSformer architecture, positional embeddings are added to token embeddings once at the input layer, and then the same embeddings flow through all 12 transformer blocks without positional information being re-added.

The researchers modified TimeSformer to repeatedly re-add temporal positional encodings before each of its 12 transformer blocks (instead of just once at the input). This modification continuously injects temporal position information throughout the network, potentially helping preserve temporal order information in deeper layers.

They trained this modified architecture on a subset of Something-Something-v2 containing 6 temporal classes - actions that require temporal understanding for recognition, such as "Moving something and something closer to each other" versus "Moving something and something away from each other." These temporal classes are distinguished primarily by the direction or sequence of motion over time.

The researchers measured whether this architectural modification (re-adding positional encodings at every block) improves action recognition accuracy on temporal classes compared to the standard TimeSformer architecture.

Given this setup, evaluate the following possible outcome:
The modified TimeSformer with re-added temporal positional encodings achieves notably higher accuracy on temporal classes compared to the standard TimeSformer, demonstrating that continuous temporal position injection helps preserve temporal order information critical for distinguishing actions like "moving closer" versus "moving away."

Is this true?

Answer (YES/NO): NO